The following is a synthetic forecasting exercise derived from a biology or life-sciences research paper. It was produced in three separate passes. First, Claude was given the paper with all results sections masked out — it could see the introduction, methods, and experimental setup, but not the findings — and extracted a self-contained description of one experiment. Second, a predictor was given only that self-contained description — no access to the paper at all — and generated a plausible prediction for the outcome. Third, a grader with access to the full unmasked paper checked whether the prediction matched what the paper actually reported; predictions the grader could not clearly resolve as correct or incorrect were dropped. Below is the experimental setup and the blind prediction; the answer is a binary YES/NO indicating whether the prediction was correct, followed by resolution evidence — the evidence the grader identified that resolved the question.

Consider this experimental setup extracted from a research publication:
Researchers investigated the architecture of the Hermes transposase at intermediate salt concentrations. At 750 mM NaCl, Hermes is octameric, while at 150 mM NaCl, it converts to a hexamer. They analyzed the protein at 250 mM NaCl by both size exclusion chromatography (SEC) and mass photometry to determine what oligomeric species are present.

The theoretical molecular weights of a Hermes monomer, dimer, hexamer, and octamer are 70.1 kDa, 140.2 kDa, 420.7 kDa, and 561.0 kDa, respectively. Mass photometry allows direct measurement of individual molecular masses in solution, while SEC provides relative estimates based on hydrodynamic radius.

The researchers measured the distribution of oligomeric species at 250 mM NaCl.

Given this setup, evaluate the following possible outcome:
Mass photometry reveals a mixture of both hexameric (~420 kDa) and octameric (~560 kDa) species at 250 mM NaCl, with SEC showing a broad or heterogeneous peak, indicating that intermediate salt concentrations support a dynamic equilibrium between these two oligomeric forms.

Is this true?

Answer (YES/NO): NO